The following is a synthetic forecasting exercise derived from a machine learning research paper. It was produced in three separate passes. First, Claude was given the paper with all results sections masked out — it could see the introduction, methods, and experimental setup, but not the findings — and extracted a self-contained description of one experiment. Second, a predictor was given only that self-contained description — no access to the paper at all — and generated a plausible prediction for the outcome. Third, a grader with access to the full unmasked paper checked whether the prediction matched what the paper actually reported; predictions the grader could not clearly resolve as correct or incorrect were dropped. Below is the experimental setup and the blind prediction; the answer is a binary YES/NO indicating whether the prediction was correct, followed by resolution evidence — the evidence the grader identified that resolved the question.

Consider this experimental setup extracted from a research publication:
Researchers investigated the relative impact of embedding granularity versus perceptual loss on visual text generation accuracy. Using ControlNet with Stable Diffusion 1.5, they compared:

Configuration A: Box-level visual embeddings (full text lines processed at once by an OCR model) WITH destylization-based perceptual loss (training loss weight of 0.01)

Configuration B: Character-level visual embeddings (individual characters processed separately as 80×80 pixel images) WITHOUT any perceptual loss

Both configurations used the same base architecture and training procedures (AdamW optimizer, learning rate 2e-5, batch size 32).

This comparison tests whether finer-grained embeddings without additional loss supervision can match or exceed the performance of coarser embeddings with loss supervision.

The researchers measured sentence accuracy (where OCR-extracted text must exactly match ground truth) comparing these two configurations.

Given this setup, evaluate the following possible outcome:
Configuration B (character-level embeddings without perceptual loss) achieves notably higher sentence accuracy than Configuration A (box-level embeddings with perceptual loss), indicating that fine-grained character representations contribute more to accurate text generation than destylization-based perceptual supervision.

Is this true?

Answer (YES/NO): NO